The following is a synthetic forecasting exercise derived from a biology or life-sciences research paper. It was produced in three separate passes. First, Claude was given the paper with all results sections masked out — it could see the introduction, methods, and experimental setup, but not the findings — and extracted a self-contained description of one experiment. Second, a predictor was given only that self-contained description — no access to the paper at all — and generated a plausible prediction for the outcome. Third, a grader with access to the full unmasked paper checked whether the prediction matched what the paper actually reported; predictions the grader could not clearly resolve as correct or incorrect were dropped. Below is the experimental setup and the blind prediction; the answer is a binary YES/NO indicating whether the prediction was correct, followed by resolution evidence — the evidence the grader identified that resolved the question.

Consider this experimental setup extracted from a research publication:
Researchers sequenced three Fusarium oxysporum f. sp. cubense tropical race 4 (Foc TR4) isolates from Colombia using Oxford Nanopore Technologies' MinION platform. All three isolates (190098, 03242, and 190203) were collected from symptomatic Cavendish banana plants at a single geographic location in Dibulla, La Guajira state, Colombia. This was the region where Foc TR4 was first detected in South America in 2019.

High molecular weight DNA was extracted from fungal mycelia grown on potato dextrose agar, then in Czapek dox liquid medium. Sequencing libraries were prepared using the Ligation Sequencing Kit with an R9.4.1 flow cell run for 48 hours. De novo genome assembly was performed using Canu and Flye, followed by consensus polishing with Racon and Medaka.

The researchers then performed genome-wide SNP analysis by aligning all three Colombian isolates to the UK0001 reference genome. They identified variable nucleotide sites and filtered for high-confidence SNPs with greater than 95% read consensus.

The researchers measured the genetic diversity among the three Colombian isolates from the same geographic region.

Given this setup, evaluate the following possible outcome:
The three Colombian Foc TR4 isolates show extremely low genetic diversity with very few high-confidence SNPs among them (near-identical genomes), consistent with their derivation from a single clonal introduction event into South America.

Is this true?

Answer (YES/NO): YES